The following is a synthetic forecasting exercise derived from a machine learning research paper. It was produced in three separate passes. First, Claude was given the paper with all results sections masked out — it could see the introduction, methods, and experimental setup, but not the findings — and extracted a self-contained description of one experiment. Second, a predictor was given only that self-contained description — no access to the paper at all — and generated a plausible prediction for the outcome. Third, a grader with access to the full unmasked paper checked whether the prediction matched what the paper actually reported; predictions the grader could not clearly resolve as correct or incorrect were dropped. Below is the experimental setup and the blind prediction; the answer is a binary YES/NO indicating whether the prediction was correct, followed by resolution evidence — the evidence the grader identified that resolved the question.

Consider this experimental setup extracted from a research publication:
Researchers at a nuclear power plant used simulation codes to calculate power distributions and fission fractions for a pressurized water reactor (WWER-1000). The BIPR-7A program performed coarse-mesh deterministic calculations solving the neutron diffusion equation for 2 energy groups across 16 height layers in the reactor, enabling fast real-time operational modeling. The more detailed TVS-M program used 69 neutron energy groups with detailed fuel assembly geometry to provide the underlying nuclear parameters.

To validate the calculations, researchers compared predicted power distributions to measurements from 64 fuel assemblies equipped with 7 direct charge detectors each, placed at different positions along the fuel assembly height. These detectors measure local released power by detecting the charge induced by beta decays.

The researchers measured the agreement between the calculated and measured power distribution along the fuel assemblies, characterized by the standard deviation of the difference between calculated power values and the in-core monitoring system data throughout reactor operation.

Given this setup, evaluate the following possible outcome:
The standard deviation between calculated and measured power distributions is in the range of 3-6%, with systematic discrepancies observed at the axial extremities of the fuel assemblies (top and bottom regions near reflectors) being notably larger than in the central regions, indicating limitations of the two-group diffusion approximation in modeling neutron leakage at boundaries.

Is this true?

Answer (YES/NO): NO